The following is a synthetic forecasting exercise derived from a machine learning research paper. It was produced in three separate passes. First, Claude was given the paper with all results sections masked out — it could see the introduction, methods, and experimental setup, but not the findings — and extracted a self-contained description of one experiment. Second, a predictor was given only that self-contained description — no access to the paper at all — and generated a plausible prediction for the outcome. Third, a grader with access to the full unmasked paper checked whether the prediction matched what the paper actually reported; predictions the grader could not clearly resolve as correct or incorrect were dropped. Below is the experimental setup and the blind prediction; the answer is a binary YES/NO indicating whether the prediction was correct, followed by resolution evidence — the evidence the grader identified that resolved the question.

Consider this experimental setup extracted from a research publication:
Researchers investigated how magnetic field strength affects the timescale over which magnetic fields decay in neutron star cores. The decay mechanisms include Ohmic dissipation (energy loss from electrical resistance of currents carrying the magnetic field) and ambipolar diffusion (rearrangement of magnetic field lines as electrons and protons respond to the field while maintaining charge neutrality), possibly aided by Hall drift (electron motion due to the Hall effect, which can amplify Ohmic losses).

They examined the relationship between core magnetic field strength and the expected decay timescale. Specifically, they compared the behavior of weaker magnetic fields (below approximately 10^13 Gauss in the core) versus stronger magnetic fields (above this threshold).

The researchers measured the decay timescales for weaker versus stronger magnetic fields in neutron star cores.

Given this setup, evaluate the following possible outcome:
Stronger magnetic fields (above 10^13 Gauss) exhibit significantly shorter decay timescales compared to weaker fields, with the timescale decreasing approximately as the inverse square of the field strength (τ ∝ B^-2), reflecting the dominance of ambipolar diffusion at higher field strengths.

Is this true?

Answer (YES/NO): NO